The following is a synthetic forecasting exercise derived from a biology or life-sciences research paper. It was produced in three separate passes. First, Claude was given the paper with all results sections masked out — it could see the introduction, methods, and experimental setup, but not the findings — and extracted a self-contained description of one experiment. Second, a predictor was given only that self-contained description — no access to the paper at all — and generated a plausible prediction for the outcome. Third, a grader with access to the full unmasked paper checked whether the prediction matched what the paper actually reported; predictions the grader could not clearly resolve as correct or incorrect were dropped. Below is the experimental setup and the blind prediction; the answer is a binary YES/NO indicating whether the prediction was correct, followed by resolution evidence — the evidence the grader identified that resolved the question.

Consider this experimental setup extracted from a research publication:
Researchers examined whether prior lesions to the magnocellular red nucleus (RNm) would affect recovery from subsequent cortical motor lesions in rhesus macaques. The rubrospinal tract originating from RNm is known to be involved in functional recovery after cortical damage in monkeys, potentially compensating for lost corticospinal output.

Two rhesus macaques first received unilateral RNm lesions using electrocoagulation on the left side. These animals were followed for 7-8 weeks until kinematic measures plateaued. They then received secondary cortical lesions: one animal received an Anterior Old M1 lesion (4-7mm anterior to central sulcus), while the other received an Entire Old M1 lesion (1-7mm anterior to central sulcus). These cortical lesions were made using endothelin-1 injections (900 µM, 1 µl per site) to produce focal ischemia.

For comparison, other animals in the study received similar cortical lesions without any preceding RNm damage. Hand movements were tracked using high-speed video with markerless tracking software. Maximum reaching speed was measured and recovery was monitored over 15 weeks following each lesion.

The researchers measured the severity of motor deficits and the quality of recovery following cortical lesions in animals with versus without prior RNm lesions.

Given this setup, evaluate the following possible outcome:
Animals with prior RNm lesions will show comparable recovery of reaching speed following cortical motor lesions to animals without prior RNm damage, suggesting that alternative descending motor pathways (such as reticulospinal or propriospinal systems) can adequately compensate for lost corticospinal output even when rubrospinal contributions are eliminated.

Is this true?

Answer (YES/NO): NO